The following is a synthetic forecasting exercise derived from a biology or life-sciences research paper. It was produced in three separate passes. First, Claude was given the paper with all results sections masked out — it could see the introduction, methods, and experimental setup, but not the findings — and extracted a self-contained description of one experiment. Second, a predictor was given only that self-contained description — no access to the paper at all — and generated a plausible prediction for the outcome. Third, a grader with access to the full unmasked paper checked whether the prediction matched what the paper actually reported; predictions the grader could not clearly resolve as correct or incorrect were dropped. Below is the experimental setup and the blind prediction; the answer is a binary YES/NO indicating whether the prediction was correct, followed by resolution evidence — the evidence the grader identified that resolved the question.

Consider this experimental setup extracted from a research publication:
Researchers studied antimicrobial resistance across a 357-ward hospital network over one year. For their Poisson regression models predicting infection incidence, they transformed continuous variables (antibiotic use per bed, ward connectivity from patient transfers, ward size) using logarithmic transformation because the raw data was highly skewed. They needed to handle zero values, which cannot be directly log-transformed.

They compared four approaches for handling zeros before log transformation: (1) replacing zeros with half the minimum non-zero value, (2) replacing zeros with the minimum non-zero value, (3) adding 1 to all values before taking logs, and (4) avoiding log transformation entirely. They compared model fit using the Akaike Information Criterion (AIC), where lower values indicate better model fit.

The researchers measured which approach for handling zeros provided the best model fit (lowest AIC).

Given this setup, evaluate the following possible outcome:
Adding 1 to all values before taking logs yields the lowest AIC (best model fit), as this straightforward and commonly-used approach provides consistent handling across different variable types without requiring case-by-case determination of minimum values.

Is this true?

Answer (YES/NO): NO